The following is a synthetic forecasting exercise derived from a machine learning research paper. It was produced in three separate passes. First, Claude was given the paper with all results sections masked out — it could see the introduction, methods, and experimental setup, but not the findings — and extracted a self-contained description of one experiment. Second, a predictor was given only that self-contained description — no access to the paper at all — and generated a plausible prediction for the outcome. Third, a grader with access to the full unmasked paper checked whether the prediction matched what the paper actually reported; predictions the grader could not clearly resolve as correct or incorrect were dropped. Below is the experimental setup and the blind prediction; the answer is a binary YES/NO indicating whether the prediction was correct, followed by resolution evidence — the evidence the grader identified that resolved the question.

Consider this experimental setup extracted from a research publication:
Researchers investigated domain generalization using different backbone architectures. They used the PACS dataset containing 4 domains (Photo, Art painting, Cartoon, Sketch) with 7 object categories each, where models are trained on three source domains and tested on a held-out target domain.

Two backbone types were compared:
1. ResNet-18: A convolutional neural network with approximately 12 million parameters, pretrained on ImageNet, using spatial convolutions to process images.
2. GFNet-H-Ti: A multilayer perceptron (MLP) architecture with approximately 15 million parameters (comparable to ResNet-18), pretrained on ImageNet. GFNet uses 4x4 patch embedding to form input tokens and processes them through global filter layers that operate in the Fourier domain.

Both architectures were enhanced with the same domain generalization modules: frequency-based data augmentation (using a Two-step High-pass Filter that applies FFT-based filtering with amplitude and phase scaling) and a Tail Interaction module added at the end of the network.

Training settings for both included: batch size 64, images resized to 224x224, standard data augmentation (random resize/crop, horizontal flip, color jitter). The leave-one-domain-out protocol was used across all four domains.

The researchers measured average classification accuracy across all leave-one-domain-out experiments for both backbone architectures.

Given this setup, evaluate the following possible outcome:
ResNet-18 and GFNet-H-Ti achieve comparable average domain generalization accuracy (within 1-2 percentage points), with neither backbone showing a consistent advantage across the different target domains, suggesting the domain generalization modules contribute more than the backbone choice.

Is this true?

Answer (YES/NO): NO